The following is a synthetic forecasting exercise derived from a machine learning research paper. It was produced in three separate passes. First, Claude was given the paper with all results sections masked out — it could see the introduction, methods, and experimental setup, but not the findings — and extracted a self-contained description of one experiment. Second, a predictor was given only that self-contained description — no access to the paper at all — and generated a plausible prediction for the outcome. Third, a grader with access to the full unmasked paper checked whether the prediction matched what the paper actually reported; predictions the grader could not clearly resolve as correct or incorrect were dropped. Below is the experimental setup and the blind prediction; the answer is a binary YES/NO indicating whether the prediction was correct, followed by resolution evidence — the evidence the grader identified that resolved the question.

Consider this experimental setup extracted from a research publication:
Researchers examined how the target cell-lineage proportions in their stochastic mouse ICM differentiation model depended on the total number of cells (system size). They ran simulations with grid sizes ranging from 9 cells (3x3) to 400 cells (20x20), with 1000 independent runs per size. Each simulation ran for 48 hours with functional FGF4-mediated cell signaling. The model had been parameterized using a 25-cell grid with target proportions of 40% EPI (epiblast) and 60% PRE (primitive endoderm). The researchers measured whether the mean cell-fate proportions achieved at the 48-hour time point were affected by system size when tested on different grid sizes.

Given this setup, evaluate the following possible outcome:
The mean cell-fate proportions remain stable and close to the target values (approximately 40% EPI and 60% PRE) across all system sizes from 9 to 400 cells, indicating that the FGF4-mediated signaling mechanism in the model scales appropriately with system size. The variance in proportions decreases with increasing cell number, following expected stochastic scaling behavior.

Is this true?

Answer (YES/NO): YES